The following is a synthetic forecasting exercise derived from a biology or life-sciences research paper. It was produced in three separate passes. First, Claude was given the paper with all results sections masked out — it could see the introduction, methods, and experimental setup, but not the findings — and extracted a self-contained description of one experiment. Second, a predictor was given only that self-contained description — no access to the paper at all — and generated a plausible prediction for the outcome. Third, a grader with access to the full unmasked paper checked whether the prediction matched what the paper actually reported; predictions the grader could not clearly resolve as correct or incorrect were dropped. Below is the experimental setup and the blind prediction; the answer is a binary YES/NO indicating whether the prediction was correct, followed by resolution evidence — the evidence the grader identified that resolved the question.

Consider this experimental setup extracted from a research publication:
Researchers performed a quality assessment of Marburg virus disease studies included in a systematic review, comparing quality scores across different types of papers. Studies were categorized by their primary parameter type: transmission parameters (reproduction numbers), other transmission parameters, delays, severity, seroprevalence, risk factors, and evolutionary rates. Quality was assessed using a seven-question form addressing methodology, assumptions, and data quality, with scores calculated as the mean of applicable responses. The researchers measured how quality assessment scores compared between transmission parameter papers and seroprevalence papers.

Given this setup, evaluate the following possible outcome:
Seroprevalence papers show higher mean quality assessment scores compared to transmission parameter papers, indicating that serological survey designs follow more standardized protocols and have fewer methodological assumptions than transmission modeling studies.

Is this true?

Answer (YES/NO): NO